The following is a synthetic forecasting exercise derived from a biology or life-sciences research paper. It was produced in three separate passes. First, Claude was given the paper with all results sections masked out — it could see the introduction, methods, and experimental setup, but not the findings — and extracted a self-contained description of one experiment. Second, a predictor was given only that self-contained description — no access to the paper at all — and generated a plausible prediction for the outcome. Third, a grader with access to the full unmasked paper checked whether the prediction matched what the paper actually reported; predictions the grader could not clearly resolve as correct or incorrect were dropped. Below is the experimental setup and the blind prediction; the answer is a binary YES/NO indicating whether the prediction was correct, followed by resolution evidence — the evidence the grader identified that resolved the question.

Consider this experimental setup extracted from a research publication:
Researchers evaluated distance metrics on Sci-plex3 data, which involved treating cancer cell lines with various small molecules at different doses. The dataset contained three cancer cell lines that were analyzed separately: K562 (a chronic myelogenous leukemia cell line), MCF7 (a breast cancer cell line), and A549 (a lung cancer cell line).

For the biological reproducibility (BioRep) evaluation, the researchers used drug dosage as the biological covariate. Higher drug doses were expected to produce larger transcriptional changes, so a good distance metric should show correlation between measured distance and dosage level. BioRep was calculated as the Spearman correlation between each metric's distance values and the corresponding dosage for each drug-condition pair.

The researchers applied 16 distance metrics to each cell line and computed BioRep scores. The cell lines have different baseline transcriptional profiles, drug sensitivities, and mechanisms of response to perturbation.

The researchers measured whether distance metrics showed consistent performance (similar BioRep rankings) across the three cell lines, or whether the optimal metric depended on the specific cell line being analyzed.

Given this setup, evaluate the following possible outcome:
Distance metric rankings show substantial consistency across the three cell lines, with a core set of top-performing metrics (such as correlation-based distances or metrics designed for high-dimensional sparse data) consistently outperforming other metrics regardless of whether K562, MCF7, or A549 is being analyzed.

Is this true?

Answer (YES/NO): NO